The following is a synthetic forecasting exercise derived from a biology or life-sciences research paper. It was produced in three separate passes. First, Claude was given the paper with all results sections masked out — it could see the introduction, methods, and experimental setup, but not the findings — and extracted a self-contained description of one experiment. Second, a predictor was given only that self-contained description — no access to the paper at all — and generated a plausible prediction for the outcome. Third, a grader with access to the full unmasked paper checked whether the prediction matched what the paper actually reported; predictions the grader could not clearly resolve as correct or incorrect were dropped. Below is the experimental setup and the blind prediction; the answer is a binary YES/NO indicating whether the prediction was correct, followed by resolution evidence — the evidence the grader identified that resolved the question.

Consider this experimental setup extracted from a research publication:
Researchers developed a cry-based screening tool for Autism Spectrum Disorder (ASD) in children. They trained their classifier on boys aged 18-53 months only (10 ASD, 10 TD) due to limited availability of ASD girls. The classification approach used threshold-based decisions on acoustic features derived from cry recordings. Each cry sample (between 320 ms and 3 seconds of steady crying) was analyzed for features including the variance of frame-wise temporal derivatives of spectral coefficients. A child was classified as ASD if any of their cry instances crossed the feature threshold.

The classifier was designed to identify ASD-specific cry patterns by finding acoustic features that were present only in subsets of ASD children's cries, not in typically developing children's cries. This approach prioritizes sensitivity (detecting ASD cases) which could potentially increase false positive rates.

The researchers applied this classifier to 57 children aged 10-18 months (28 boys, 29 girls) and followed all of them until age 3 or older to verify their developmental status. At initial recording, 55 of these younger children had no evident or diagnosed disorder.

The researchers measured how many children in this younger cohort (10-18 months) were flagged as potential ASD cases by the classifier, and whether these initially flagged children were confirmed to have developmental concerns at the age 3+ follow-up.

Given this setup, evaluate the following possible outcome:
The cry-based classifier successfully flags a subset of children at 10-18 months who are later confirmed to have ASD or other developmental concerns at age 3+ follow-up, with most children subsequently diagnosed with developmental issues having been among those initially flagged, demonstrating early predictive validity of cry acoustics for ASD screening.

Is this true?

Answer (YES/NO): NO